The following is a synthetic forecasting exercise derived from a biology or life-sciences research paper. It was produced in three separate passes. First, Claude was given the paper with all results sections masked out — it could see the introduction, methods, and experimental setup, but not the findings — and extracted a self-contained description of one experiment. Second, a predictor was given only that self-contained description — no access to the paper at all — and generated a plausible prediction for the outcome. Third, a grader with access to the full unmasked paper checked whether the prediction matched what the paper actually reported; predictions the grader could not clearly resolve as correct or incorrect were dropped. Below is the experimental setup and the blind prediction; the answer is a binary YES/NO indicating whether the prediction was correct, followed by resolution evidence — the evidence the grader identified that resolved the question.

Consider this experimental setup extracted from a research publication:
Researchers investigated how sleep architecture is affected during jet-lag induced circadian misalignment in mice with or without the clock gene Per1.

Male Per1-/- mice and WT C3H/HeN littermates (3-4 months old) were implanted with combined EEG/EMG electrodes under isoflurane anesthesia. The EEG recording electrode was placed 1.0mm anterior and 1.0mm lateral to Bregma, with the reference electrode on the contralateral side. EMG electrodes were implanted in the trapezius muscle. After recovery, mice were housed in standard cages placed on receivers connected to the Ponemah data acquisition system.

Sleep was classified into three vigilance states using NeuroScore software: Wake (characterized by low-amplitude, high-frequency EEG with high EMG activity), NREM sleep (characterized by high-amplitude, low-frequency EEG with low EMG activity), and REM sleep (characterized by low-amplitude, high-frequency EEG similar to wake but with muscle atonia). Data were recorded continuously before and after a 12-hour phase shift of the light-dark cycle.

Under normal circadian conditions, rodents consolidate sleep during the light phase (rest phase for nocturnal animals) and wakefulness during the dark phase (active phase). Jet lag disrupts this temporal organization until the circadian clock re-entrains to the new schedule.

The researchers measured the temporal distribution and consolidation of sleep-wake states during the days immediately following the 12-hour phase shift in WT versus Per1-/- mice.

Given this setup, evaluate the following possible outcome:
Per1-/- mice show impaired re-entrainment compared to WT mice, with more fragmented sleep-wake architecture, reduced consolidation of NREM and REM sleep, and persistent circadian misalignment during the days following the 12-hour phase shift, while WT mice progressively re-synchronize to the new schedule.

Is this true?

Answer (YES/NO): NO